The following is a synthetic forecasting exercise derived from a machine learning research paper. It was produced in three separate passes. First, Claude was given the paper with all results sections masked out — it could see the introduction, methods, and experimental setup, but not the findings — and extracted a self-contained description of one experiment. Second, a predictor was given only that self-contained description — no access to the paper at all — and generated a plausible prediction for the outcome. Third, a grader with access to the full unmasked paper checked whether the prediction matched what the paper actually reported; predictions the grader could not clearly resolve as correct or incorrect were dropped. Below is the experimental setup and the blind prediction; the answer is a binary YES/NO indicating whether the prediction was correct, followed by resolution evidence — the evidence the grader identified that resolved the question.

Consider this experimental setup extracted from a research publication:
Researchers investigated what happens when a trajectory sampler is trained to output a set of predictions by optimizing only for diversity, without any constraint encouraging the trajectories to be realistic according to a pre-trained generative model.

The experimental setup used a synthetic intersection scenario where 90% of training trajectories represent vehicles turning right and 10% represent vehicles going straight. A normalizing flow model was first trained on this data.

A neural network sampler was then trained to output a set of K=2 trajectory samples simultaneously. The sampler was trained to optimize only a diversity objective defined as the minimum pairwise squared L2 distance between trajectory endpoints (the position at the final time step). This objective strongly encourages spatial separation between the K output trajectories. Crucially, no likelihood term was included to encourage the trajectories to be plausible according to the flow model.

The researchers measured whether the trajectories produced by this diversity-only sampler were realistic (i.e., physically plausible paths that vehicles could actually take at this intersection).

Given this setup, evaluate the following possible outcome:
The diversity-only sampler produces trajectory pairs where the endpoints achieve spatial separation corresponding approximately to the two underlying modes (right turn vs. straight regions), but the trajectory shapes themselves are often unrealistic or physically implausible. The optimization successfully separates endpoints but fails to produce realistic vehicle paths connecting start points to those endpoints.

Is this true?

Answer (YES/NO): YES